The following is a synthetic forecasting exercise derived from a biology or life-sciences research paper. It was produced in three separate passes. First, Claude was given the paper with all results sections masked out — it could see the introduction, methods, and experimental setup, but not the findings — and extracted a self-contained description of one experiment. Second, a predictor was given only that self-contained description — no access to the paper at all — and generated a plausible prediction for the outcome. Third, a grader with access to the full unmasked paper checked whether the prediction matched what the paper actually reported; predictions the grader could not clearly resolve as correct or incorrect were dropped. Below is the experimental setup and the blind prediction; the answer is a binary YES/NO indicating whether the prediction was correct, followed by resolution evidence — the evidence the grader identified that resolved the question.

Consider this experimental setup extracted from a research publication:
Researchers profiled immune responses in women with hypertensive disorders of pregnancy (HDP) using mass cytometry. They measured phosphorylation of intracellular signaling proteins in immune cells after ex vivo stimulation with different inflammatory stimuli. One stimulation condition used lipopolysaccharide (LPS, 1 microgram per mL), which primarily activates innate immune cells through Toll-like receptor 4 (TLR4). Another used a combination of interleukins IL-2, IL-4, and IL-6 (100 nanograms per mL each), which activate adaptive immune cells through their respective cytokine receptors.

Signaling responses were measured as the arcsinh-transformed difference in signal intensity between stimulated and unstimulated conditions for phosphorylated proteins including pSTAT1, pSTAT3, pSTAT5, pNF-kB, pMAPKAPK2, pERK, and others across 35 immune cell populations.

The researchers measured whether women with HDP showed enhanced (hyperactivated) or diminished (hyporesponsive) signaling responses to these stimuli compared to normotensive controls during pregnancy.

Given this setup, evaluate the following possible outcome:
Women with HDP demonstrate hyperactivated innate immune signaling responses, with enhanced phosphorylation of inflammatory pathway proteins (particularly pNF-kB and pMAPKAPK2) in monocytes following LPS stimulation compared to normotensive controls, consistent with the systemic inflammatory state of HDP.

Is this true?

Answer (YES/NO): NO